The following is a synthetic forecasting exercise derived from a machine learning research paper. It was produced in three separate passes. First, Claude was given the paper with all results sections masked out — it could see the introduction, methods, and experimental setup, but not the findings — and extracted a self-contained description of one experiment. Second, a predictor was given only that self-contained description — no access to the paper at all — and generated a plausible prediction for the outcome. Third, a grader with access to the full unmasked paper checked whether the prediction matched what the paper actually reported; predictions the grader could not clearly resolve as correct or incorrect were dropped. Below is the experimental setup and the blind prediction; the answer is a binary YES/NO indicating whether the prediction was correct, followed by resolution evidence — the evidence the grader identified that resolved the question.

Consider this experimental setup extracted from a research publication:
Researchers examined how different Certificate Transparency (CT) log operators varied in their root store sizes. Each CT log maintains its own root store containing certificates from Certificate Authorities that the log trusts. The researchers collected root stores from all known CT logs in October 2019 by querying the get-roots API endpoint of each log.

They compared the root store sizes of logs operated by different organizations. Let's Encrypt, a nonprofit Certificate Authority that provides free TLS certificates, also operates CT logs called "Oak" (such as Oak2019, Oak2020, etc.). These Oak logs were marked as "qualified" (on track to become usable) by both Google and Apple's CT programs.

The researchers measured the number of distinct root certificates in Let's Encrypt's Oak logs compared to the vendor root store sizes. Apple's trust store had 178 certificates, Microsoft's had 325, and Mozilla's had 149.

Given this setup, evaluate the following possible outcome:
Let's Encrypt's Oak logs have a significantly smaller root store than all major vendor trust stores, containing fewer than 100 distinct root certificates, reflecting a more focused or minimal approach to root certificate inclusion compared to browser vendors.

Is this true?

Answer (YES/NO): NO